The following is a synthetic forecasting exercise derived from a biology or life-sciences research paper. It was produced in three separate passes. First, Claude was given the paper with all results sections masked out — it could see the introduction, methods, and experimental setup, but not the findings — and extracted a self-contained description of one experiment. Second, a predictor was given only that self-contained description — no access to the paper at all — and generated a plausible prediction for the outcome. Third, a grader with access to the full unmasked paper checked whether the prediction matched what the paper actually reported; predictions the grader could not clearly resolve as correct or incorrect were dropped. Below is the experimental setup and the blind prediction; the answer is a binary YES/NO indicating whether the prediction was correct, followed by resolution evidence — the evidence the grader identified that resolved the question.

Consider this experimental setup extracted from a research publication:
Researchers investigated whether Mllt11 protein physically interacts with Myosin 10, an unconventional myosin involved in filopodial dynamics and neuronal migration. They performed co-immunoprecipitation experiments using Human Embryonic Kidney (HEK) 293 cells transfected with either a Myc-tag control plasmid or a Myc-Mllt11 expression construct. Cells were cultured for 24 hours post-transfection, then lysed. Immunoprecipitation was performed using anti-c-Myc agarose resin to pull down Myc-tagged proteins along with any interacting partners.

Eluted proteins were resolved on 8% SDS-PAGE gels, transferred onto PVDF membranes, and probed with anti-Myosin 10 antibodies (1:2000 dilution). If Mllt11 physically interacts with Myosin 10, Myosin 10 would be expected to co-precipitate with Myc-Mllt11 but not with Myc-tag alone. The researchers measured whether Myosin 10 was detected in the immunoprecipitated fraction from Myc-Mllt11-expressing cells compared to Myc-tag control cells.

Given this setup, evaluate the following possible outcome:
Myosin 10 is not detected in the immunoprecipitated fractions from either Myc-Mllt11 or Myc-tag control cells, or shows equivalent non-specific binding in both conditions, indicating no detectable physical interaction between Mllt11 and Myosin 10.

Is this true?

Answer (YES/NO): NO